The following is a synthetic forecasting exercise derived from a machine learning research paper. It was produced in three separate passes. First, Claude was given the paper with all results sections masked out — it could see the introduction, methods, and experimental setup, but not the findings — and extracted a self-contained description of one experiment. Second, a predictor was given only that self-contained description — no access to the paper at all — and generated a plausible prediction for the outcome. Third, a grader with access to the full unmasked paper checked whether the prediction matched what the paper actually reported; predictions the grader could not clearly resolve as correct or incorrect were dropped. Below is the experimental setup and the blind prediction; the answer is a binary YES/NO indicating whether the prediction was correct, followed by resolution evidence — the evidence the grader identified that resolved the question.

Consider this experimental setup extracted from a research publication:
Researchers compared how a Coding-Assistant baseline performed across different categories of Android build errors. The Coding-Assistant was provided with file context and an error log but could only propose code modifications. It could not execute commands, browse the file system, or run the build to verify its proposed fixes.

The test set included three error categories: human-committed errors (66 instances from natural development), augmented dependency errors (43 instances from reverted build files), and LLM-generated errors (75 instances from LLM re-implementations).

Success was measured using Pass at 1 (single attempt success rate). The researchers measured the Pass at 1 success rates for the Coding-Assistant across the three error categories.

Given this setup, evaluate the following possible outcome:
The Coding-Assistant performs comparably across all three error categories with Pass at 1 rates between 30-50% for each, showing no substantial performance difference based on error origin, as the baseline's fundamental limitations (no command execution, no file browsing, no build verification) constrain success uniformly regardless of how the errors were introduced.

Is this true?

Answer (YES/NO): NO